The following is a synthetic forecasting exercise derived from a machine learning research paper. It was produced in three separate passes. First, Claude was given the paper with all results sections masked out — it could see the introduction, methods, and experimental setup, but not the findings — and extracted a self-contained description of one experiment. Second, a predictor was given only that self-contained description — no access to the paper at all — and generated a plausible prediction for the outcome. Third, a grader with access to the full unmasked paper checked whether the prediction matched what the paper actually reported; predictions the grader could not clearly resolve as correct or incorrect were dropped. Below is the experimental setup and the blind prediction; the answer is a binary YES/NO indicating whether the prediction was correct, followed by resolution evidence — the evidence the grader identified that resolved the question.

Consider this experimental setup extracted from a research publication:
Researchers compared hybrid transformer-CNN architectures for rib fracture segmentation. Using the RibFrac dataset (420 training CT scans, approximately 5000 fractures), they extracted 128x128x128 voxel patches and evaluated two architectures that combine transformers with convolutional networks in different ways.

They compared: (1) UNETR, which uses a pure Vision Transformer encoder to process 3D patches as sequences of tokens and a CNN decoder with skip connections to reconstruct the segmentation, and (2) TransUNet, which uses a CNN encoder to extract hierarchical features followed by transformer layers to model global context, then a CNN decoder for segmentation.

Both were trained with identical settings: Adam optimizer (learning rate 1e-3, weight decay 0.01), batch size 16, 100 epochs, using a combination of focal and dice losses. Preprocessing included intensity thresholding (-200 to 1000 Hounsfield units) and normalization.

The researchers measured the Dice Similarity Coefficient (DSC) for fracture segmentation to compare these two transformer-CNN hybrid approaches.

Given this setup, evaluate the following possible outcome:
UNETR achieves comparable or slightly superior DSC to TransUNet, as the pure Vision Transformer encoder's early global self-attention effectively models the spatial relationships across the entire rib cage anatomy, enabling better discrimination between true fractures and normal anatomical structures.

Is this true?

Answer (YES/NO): NO